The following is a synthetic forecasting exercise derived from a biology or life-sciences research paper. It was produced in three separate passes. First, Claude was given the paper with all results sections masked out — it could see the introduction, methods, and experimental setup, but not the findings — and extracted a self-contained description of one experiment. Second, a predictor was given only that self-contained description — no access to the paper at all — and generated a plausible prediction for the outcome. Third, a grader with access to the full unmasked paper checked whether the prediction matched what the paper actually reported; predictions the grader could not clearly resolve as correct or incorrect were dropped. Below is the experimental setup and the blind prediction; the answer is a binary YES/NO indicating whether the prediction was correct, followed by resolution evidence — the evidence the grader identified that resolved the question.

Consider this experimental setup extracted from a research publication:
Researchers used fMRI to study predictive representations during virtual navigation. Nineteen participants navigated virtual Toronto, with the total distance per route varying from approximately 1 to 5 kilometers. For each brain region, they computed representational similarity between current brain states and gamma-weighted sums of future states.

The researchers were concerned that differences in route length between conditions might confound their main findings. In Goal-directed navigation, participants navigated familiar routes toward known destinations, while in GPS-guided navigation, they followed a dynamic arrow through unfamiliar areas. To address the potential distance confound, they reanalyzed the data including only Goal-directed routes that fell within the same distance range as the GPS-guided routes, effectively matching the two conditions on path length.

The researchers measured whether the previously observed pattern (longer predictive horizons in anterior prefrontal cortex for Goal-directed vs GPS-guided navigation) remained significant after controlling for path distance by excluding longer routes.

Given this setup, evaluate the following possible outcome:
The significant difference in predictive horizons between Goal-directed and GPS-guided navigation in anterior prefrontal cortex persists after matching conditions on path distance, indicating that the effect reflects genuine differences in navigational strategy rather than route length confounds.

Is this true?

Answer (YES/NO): YES